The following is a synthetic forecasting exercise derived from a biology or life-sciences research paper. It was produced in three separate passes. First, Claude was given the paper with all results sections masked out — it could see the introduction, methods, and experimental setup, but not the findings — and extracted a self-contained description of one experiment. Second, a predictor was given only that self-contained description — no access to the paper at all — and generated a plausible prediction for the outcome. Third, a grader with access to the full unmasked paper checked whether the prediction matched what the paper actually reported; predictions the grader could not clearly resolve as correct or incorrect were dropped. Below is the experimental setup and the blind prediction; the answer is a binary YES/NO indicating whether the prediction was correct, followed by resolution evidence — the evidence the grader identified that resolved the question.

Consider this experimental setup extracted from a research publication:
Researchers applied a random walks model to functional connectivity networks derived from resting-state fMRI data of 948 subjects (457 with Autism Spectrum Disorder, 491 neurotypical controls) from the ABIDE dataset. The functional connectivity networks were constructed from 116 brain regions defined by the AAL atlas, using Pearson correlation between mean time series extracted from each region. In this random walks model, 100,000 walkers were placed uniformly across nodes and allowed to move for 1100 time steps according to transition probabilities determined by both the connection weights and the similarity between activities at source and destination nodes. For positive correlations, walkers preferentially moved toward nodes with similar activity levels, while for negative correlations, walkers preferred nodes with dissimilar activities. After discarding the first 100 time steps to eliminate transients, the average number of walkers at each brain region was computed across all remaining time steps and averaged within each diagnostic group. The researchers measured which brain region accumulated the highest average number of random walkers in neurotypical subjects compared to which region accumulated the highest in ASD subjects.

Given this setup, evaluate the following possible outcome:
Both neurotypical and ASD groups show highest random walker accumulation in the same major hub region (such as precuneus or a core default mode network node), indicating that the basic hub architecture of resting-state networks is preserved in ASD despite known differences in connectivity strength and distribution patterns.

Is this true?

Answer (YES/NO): NO